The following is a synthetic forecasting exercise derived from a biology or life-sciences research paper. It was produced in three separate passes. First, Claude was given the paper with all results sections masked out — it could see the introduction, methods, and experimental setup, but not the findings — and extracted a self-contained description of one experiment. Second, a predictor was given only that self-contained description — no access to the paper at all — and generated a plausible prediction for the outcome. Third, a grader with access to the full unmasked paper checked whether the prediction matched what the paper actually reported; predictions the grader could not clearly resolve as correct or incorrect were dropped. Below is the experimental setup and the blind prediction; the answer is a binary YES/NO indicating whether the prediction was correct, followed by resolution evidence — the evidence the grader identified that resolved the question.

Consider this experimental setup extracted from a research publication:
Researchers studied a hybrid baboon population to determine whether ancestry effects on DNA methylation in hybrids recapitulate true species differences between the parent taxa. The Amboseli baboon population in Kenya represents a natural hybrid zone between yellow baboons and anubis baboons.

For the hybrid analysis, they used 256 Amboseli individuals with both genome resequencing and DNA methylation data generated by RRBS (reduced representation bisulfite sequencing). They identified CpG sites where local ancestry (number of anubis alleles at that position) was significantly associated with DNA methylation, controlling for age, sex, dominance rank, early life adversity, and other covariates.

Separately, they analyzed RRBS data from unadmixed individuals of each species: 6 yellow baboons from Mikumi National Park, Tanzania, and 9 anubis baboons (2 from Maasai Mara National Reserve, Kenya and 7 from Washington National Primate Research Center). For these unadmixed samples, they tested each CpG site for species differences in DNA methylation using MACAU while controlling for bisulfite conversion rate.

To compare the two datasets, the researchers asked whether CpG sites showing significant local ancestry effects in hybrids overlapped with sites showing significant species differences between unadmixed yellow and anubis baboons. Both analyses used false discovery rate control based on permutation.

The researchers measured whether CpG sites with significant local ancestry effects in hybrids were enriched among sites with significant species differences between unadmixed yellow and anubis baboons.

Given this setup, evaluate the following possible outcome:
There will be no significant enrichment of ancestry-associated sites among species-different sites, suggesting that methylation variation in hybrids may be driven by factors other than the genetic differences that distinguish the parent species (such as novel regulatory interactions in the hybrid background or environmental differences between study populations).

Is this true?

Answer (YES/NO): NO